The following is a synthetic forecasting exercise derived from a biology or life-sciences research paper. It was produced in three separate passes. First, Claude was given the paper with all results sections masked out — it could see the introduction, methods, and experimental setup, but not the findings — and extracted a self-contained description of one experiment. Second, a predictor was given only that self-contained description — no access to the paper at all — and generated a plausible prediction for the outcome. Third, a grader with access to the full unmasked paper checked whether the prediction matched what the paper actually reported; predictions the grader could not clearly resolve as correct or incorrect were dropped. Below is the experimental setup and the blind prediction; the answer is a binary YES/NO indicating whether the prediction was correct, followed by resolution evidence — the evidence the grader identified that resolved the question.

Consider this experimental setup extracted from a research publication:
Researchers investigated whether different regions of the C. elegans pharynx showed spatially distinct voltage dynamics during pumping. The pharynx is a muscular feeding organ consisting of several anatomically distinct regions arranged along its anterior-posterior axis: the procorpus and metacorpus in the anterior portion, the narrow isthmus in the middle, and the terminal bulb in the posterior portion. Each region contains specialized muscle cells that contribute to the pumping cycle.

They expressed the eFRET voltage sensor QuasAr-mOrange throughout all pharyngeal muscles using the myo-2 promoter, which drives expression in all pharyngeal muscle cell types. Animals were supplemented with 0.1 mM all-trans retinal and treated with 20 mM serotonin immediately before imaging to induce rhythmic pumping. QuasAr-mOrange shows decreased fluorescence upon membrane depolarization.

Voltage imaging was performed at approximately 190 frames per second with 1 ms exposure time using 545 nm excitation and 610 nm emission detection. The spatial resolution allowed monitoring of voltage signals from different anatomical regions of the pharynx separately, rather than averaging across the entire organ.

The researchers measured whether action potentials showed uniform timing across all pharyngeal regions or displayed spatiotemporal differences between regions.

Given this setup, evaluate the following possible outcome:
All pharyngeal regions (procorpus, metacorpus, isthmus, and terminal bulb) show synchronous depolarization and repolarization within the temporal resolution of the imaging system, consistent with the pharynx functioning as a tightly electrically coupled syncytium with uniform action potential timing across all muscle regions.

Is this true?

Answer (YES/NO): NO